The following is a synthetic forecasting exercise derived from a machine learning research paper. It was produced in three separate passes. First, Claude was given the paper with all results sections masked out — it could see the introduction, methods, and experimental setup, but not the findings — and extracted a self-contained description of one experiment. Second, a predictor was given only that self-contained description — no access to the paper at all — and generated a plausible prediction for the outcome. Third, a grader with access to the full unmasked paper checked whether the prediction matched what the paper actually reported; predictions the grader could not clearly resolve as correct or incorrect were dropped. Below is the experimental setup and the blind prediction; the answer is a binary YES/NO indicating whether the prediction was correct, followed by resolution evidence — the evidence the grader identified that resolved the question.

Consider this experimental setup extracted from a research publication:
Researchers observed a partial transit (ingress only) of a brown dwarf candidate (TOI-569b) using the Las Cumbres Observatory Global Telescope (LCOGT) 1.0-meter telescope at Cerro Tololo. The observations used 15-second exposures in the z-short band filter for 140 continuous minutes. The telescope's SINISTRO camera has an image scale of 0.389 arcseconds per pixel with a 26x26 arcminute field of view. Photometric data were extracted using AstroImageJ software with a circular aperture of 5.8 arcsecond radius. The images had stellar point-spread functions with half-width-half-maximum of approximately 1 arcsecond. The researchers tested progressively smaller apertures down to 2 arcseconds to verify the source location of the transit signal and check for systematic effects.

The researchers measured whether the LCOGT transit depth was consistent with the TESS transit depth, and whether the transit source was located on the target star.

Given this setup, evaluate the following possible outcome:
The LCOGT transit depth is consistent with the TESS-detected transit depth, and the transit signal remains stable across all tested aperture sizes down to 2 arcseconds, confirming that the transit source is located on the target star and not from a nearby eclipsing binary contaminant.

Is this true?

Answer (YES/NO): YES